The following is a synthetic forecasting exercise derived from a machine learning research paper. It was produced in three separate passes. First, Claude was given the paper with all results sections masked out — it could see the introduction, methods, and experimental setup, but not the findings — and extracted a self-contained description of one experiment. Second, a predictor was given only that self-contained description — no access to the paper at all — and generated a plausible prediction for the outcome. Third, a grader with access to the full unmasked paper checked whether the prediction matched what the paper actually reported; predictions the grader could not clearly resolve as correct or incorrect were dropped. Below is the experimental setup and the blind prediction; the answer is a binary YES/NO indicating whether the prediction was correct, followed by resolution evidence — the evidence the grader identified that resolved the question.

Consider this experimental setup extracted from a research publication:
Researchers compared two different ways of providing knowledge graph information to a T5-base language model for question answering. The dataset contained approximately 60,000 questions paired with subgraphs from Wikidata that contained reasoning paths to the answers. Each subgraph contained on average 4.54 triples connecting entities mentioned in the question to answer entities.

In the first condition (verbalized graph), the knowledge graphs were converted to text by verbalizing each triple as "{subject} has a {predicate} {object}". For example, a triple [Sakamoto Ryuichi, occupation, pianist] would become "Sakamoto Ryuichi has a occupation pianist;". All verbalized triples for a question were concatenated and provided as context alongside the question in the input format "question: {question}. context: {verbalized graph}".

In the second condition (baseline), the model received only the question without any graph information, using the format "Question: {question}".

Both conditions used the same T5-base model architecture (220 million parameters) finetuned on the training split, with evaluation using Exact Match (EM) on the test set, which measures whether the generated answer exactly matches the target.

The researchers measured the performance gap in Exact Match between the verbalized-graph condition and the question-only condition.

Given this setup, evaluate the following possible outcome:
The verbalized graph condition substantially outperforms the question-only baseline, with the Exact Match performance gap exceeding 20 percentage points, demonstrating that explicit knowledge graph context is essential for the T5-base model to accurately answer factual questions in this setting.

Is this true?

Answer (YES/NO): YES